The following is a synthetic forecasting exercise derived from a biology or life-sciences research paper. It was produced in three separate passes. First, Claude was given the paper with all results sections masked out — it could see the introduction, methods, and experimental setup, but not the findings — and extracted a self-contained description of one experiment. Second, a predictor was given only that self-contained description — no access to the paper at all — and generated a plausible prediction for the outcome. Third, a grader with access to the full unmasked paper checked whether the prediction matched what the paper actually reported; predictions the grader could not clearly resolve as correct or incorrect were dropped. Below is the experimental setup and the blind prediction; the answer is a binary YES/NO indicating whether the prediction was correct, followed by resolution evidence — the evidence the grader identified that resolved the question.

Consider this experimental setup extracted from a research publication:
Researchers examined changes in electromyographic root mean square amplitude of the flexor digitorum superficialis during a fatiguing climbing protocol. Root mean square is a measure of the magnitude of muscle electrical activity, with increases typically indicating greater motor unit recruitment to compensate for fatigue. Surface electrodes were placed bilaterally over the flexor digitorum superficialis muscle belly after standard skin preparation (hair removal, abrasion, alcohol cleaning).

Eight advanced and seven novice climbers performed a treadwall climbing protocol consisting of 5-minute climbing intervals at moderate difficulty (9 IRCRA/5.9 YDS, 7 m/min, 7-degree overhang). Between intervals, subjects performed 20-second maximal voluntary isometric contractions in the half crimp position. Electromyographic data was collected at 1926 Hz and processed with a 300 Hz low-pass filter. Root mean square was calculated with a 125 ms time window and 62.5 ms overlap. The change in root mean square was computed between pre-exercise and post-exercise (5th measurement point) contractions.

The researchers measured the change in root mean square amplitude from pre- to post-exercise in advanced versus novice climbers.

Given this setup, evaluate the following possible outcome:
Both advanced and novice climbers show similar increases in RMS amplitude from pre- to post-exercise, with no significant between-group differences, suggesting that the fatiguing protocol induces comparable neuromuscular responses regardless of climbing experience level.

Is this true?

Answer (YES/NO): NO